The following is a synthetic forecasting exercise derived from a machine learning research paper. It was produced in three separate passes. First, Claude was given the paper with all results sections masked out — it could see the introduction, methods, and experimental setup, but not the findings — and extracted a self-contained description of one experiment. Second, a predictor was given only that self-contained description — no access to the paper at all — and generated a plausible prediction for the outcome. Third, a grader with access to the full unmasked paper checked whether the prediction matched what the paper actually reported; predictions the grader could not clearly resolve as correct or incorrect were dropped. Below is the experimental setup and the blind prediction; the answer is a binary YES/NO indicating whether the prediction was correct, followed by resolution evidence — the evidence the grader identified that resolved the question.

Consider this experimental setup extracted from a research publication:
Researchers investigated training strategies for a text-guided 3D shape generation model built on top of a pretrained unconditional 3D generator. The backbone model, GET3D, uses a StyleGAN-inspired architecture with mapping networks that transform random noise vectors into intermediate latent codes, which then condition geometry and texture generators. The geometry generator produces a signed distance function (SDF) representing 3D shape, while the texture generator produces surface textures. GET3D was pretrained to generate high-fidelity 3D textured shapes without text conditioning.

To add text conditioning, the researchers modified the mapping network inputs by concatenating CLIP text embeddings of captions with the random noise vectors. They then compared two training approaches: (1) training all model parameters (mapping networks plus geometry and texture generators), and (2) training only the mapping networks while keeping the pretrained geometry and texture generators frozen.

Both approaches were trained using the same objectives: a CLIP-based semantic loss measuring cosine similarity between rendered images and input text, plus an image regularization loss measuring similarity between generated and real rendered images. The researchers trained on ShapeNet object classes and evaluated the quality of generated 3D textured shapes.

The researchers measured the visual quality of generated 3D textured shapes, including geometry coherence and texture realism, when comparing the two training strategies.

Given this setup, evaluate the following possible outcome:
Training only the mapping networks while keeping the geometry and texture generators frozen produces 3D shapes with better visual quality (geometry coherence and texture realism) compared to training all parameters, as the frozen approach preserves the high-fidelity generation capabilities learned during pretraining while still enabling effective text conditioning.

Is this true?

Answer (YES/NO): YES